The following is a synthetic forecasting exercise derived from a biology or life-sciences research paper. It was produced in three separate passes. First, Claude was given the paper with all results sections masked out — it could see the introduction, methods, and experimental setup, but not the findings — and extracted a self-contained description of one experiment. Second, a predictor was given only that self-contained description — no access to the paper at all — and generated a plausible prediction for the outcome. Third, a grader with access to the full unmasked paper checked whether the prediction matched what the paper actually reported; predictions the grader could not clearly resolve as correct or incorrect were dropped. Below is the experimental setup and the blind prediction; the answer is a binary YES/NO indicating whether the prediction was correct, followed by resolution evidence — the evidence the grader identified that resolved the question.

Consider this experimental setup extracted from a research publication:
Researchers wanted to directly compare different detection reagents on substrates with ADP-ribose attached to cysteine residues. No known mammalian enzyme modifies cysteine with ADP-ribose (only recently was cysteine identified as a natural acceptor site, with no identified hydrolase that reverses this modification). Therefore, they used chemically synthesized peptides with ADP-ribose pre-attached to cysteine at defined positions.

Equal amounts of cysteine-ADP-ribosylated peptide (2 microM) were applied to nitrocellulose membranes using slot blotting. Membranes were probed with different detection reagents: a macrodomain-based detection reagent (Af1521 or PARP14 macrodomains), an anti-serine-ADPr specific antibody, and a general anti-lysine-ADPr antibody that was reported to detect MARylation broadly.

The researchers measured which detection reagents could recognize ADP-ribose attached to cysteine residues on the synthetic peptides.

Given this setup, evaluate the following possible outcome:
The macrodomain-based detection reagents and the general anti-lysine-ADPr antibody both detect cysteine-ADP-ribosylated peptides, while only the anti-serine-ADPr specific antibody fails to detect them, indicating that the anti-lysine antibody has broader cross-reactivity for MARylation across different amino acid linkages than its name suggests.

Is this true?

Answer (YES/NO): NO